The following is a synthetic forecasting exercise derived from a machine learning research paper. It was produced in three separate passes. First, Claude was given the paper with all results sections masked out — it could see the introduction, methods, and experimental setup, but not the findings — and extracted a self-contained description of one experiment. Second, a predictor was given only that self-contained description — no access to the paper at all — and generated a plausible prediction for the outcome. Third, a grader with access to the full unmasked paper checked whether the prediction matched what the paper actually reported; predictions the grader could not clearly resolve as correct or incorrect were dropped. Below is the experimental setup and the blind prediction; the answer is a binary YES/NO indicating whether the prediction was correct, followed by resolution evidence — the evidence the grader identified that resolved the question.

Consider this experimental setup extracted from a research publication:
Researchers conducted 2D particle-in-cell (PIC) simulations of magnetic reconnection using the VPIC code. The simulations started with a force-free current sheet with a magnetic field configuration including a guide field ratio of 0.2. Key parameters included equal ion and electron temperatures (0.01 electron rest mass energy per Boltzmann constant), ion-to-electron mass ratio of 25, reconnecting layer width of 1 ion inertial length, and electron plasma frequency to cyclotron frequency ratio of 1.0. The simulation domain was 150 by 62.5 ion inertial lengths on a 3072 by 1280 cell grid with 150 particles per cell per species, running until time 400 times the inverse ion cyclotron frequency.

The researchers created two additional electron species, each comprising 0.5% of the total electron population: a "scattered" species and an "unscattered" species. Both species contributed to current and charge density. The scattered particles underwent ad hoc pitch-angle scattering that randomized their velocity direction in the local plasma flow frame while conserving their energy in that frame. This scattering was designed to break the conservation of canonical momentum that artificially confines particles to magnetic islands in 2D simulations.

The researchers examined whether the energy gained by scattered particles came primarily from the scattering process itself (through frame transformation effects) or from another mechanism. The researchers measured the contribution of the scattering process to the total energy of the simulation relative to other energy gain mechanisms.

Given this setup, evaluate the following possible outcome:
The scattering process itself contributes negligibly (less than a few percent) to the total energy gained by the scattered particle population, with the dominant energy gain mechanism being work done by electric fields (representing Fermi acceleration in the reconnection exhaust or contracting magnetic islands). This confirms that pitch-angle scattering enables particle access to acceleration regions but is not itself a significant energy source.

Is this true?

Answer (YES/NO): YES